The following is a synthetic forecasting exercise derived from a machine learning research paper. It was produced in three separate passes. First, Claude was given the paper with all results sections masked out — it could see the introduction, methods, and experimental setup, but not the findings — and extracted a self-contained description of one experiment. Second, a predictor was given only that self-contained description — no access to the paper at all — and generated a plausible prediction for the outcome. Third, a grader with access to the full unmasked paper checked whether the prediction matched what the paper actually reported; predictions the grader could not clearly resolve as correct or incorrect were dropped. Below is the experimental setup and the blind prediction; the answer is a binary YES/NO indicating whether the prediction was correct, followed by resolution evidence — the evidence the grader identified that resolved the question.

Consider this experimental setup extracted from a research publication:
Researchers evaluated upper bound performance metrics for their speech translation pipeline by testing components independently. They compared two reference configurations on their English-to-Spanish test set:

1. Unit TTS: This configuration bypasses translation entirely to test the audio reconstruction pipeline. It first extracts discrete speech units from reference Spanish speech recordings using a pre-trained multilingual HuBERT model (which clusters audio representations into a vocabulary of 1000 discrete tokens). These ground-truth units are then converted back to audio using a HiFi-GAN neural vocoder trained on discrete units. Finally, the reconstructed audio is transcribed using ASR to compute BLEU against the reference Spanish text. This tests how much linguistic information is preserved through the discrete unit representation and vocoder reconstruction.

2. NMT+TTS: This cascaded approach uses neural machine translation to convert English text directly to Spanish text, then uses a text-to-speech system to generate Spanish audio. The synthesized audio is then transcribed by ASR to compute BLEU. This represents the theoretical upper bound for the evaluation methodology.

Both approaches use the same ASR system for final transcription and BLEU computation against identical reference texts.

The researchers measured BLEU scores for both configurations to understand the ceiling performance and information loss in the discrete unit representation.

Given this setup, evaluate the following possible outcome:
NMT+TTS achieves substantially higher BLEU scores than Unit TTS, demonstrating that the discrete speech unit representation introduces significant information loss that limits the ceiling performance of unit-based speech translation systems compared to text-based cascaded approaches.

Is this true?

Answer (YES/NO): YES